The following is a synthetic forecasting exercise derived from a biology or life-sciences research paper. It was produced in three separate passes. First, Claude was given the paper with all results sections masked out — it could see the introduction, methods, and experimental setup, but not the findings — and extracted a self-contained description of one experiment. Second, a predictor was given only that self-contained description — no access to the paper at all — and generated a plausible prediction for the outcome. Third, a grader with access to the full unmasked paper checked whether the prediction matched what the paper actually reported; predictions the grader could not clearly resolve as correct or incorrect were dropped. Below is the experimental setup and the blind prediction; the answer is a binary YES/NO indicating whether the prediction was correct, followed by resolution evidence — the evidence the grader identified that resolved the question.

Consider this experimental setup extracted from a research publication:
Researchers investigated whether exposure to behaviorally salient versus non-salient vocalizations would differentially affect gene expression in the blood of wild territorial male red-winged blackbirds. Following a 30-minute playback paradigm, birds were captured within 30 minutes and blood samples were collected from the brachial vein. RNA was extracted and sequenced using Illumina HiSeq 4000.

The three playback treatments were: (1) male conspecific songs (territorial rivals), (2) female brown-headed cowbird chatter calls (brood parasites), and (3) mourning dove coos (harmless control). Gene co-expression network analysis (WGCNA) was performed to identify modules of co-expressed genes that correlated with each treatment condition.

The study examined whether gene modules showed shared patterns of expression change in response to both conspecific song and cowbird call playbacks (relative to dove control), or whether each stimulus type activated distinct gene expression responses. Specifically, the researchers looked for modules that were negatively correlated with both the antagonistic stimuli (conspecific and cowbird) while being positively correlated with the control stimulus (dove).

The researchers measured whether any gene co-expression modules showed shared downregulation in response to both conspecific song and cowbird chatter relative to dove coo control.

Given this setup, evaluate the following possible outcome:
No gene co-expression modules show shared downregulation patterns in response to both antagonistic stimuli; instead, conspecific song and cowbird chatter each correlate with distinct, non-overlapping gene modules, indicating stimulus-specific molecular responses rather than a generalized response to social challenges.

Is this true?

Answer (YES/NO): NO